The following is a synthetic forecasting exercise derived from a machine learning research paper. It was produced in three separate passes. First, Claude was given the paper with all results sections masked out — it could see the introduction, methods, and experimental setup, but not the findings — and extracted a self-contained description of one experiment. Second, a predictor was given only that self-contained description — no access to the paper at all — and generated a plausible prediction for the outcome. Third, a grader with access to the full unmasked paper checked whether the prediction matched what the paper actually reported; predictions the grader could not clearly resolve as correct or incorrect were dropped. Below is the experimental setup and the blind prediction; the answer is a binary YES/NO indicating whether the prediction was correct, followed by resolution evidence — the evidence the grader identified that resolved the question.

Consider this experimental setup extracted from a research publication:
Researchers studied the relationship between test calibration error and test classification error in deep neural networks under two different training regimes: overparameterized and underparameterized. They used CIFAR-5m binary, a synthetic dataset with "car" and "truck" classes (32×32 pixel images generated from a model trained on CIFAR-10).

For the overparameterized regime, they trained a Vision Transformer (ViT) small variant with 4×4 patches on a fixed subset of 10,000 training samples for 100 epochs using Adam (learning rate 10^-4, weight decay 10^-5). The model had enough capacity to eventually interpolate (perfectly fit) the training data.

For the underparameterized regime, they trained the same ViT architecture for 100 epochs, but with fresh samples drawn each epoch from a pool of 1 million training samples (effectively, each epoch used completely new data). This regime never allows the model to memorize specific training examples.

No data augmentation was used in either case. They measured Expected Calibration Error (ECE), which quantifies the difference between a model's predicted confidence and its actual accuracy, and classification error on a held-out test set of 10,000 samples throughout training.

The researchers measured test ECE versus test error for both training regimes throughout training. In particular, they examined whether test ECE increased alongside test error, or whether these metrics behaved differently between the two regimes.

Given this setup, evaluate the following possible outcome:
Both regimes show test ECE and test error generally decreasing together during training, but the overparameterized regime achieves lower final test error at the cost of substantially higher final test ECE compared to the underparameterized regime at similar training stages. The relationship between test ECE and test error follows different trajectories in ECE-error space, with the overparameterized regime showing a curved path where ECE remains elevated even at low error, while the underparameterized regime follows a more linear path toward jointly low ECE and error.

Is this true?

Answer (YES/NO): NO